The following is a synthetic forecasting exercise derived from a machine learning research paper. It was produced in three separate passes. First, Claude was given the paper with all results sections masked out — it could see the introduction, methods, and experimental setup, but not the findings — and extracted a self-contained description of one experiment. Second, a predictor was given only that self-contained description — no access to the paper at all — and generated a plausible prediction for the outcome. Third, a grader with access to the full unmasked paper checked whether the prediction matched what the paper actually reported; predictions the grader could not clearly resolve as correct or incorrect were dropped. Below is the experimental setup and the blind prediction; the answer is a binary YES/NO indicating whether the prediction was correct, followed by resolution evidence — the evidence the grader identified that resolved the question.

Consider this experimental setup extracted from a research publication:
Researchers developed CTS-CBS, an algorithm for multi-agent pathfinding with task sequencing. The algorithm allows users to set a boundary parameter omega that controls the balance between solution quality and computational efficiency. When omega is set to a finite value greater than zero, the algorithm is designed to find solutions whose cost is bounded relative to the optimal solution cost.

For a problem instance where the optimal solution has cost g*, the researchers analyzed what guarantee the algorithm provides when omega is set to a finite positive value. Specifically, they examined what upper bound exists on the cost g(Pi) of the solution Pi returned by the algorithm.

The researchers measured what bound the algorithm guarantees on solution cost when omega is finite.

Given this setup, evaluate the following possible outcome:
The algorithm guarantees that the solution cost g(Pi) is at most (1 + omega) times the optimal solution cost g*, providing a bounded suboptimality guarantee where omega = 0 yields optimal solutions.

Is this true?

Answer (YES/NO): YES